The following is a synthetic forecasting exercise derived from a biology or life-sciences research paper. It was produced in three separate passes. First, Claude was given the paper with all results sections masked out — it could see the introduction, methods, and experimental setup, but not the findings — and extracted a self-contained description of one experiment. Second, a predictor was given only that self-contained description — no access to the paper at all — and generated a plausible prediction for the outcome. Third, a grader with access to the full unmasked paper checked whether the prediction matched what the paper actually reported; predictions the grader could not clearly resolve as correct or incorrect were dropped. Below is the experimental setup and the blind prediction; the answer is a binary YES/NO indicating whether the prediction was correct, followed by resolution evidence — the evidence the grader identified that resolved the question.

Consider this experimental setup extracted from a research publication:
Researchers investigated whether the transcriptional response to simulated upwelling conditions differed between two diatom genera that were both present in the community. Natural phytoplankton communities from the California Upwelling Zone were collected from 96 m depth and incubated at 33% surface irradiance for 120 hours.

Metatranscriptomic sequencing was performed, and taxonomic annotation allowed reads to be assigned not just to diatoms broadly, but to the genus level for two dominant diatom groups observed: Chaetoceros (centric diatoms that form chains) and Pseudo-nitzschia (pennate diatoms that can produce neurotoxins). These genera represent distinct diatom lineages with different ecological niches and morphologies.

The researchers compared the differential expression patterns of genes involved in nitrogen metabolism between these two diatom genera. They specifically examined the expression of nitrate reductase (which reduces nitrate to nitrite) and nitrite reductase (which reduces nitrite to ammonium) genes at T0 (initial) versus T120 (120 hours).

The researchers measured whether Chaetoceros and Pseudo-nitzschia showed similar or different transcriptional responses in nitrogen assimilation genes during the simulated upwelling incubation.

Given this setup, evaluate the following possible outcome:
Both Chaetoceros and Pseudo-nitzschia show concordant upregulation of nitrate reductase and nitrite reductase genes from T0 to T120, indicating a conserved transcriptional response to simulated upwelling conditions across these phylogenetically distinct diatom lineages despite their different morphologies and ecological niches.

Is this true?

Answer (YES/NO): NO